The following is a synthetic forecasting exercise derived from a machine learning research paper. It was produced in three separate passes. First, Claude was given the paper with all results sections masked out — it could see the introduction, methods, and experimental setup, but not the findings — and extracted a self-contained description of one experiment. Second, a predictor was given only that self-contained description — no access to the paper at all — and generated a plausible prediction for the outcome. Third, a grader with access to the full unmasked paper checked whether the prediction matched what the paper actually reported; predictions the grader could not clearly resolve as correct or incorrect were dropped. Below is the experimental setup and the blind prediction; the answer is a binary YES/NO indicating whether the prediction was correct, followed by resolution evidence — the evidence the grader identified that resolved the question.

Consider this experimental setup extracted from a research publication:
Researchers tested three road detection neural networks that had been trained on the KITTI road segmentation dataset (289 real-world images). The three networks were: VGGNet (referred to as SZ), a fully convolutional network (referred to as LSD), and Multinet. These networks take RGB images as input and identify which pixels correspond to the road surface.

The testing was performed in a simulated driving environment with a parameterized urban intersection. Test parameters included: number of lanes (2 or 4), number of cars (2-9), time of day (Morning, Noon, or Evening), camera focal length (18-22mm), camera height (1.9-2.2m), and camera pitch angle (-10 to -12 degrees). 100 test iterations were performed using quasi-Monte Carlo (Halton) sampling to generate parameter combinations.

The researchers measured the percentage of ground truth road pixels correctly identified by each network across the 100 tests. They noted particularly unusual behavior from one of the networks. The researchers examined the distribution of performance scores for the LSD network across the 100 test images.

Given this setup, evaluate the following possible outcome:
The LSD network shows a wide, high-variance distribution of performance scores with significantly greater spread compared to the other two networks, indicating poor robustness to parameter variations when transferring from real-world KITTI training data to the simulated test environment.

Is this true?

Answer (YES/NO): NO